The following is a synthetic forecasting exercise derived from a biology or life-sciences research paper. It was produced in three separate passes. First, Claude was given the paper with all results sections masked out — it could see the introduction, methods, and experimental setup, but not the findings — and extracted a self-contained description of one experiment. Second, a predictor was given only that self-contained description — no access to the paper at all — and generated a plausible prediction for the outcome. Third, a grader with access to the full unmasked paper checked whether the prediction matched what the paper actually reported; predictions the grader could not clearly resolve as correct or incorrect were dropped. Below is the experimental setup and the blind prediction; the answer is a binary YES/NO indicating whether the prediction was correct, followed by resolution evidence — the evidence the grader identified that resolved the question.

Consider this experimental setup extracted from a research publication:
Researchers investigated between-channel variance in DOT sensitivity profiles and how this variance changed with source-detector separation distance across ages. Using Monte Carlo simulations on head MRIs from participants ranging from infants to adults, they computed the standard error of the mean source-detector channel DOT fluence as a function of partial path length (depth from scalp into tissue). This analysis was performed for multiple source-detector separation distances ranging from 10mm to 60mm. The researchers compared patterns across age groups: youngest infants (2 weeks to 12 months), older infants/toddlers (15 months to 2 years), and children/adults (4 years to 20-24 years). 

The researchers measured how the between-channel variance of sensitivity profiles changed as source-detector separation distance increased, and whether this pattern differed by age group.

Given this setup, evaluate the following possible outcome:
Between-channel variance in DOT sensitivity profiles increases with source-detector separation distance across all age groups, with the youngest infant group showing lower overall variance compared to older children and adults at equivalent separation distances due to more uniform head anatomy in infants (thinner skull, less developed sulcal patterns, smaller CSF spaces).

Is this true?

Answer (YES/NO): NO